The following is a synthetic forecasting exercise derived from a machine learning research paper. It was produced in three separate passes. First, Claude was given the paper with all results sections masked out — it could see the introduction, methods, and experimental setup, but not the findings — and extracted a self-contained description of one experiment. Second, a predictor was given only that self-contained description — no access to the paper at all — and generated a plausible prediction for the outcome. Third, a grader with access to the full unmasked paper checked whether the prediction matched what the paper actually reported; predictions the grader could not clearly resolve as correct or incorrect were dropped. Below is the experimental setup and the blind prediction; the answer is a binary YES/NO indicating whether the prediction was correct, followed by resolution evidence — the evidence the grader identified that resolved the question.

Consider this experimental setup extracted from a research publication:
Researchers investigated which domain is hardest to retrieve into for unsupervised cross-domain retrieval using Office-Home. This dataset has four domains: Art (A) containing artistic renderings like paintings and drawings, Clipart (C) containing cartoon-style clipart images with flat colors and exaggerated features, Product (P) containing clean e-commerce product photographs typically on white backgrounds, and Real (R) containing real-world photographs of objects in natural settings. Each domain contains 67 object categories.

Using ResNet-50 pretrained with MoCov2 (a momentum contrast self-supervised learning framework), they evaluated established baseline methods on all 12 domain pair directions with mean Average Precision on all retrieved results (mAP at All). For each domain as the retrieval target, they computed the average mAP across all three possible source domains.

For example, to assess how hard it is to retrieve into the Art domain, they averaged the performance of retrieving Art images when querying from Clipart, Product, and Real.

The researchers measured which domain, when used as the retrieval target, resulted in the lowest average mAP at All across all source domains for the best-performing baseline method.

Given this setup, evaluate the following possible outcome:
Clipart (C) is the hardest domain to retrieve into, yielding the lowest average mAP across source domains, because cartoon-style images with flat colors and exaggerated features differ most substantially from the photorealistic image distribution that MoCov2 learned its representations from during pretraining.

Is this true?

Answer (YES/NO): YES